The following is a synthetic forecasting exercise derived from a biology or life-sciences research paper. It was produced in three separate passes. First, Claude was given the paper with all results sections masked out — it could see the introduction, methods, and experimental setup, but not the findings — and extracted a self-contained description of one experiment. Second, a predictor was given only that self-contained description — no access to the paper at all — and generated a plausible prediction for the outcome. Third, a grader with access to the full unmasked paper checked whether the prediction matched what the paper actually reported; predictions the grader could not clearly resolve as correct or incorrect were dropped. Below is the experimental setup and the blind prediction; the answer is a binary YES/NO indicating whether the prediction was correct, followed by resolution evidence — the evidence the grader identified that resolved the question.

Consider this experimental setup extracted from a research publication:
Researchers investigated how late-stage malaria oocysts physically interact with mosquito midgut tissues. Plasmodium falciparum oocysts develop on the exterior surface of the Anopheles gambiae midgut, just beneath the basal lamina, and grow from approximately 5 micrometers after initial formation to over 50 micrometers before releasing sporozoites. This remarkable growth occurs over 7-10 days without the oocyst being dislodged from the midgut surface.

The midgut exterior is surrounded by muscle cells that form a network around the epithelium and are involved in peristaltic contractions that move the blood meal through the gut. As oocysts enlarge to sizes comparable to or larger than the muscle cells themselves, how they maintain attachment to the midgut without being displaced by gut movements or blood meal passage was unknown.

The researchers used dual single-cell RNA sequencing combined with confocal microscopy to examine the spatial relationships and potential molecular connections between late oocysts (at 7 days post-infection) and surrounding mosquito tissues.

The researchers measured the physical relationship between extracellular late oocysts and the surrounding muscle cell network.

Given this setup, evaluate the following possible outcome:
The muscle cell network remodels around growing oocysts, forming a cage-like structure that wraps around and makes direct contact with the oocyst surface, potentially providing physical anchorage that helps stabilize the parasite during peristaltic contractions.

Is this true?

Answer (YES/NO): YES